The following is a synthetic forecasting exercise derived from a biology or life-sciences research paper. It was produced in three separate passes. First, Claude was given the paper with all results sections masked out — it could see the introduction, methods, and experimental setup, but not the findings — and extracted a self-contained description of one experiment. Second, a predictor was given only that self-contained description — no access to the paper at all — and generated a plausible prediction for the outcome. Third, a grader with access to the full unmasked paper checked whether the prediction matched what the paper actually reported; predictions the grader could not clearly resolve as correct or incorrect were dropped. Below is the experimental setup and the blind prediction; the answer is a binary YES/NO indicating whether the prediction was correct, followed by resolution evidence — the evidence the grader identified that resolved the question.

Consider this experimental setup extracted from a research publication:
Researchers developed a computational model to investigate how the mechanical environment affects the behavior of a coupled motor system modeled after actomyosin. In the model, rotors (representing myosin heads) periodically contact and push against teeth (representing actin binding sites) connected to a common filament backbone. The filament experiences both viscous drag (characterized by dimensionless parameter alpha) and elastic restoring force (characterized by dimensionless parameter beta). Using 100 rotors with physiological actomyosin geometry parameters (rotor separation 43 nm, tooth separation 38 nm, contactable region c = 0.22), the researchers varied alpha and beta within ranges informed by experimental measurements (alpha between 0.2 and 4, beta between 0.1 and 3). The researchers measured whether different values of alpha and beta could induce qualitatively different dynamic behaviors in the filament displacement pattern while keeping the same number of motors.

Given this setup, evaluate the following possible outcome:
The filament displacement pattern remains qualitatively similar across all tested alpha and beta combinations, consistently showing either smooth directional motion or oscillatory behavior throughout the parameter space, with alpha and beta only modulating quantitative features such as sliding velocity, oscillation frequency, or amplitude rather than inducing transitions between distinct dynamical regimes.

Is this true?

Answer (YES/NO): NO